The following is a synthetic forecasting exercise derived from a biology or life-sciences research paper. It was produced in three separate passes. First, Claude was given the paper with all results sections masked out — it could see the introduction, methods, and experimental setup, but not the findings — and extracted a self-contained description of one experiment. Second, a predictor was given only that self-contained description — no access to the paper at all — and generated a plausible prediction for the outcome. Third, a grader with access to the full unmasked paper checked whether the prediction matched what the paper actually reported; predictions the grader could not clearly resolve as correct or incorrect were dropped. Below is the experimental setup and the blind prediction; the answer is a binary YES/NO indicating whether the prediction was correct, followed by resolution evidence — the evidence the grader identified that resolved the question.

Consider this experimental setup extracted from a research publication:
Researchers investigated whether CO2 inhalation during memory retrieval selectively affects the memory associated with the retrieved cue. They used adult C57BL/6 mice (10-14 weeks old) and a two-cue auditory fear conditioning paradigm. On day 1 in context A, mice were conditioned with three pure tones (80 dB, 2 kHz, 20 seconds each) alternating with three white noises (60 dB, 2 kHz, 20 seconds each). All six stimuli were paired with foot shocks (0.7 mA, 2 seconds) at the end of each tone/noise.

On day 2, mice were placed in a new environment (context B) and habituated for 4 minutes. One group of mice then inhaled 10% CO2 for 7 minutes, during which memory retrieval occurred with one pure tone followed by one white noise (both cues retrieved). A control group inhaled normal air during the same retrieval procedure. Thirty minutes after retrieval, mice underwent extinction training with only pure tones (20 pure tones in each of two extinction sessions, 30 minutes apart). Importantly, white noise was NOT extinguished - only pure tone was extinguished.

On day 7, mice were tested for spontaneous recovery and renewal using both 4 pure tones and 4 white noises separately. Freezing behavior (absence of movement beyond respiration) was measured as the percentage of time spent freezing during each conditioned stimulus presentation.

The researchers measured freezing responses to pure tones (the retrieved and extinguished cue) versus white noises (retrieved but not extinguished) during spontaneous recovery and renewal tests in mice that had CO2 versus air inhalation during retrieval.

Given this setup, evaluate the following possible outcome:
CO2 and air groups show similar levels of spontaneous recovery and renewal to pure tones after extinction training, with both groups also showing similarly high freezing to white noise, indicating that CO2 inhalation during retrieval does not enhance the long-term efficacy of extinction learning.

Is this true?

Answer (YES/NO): NO